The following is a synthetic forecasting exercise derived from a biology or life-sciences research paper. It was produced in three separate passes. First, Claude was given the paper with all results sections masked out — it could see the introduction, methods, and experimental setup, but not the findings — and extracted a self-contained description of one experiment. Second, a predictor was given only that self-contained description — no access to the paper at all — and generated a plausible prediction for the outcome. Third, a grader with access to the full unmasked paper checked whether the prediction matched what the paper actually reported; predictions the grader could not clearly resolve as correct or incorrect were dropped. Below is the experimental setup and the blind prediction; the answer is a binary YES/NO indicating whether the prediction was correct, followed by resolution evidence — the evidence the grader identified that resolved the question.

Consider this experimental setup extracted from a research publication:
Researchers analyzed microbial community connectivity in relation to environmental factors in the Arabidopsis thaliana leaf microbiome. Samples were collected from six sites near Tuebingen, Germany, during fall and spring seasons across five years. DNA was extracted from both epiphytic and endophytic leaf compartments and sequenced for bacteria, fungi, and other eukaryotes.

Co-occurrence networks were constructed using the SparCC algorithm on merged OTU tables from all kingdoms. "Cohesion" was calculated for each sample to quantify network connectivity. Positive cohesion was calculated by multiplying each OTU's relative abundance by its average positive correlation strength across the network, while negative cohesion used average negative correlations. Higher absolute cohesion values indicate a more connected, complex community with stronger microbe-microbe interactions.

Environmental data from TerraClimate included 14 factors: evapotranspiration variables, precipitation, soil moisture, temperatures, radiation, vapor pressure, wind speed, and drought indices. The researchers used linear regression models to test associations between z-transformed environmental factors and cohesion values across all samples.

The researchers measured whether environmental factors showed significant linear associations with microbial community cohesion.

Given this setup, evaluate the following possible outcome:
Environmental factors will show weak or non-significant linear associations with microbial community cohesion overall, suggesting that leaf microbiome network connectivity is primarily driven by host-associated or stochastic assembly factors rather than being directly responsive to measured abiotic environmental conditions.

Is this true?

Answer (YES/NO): NO